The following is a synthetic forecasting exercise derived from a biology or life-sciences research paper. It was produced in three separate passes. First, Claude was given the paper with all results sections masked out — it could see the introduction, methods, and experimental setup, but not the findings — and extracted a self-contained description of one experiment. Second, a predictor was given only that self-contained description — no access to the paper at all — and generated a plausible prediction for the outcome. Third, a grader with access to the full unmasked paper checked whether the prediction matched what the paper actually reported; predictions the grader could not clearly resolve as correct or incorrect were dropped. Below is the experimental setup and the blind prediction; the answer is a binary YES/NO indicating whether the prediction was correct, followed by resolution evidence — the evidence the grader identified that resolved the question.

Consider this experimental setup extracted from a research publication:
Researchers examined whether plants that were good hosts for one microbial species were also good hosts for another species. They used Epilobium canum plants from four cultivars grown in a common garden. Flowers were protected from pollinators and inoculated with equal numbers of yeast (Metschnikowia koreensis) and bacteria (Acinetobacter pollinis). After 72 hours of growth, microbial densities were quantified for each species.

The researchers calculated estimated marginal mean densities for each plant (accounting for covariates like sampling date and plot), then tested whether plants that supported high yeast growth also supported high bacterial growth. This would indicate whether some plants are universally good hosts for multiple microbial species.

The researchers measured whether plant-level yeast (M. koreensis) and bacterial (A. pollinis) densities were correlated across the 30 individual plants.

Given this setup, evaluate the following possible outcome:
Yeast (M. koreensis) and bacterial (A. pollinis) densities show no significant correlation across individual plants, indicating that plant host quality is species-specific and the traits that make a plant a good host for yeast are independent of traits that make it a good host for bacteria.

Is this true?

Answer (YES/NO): YES